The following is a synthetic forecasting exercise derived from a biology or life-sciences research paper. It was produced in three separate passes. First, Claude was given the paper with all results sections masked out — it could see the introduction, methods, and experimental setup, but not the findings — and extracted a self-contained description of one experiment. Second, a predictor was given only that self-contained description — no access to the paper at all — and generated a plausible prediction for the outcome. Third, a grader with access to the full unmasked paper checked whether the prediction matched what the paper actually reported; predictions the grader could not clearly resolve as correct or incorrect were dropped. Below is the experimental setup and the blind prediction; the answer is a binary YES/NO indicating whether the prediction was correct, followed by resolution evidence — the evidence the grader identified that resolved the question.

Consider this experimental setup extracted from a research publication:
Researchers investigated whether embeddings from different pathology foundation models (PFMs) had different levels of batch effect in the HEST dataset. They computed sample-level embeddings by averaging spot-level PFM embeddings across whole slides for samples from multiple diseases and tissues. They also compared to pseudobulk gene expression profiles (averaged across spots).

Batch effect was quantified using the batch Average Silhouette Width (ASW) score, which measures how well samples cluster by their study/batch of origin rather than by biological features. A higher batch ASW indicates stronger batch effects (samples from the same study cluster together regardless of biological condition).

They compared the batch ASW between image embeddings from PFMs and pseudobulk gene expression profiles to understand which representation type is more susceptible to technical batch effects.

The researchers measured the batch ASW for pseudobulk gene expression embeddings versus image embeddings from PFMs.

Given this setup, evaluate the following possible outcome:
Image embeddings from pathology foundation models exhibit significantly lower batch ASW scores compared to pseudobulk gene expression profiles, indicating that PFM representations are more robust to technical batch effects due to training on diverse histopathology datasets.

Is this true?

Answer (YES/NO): NO